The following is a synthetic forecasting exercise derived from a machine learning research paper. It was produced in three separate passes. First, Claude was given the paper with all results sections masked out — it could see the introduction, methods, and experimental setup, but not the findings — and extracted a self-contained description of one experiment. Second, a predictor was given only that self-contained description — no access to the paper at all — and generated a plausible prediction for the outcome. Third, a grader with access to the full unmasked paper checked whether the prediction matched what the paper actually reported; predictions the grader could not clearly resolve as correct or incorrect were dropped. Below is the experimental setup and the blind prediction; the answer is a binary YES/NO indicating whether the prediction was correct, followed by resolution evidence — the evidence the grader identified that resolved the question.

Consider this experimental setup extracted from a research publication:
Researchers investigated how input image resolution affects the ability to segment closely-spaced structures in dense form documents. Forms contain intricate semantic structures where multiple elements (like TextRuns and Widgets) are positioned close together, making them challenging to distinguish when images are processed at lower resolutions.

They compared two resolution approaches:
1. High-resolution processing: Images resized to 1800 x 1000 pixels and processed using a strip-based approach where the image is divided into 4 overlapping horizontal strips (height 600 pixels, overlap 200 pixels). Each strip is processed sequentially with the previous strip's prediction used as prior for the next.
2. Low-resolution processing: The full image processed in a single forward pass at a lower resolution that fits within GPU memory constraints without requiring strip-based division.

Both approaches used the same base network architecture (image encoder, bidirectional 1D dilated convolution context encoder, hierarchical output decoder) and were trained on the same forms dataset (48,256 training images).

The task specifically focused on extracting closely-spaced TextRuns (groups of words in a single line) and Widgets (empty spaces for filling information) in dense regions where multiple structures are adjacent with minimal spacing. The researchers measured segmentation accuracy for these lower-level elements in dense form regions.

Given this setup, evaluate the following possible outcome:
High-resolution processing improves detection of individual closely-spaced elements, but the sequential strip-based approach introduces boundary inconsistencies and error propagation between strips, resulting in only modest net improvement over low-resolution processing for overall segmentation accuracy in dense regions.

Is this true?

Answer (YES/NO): NO